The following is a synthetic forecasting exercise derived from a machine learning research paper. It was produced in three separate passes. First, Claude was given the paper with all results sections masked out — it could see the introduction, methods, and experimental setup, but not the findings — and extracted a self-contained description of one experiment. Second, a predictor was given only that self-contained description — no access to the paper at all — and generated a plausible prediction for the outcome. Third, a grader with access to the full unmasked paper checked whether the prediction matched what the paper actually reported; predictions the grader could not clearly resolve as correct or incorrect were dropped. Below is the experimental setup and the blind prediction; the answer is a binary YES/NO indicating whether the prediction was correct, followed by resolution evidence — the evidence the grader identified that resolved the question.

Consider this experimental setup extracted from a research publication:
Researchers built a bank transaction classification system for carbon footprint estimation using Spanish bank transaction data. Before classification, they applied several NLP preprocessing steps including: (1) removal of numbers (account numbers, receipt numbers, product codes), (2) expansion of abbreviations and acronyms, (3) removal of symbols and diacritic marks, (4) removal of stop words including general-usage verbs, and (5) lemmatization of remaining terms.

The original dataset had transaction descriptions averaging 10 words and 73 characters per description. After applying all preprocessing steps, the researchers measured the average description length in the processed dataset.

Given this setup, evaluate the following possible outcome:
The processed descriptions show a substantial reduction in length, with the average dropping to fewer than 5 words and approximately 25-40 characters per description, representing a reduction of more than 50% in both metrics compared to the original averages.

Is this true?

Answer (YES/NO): NO